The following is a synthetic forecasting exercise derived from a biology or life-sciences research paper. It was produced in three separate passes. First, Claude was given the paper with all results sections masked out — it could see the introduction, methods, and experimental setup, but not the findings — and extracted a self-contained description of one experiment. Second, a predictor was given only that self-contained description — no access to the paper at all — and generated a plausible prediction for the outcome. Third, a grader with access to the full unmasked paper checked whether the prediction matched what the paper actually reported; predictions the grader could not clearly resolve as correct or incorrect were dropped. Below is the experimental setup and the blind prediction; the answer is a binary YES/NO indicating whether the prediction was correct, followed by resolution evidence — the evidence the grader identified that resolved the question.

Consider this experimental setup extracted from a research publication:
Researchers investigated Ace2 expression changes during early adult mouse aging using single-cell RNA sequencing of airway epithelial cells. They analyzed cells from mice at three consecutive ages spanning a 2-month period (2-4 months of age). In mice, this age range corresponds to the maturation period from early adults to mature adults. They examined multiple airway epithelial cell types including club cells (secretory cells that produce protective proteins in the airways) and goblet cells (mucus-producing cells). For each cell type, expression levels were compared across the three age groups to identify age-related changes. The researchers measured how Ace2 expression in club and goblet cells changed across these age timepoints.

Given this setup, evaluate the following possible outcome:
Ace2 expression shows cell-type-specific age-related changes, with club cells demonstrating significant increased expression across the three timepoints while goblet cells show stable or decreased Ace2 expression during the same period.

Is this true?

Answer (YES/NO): NO